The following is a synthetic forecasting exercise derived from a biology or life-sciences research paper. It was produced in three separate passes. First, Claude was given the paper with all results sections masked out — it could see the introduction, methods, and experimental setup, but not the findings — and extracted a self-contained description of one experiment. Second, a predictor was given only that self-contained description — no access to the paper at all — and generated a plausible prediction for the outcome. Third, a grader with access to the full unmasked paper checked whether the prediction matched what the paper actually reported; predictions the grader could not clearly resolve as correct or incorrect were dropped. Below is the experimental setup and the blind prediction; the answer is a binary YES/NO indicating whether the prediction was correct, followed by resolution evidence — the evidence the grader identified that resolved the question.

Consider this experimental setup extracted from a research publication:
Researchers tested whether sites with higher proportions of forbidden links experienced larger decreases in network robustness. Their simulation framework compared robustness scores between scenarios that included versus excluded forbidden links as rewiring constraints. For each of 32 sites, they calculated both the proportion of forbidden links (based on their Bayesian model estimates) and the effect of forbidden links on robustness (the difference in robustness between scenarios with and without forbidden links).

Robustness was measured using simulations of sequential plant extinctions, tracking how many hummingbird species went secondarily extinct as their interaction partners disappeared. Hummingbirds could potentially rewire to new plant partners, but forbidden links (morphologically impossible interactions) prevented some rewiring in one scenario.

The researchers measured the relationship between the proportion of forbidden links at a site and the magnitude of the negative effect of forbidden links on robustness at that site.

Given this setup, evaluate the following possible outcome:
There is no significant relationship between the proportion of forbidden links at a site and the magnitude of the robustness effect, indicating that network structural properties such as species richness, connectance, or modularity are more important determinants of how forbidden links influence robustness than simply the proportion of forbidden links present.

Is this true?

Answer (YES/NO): NO